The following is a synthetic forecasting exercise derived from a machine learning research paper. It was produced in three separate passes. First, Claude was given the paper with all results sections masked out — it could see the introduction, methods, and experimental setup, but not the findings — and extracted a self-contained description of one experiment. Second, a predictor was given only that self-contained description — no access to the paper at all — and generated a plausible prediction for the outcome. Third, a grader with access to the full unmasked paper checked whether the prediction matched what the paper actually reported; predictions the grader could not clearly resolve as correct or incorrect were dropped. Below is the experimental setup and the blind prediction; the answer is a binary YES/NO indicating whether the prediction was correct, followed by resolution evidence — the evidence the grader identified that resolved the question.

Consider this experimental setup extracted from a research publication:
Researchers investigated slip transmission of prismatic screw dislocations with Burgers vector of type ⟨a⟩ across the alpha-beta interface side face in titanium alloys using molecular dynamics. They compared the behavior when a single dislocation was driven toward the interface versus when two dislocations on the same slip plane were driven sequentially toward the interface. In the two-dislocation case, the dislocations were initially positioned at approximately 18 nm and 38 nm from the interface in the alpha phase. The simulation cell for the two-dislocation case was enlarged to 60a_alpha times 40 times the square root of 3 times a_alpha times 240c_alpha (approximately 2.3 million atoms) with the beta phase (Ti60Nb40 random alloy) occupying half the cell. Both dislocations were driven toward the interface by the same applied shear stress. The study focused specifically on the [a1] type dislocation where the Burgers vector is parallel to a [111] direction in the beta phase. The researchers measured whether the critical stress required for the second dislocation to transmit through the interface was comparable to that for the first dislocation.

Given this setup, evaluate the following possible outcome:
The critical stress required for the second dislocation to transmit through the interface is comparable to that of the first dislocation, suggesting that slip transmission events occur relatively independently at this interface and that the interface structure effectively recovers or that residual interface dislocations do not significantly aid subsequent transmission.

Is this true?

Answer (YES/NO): YES